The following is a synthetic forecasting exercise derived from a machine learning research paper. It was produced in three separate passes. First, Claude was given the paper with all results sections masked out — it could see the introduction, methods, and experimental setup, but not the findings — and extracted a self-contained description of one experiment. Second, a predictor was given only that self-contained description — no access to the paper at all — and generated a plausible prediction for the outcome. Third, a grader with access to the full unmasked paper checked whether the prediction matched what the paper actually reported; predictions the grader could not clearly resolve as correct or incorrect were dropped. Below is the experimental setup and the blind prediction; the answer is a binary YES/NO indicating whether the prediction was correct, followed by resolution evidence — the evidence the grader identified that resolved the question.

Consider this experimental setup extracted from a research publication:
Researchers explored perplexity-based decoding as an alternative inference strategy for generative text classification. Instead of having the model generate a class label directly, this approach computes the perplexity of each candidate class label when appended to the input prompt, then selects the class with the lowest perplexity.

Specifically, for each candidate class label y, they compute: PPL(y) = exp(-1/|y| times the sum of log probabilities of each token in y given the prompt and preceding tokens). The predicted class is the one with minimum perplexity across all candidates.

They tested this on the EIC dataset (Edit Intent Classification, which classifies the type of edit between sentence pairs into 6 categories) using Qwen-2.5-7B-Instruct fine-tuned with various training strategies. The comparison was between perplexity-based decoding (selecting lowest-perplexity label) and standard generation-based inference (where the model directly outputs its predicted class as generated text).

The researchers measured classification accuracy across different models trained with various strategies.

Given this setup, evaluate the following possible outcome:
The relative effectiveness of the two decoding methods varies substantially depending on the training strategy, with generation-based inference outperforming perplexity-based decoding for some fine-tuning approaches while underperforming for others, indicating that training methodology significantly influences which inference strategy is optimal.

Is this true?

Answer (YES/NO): NO